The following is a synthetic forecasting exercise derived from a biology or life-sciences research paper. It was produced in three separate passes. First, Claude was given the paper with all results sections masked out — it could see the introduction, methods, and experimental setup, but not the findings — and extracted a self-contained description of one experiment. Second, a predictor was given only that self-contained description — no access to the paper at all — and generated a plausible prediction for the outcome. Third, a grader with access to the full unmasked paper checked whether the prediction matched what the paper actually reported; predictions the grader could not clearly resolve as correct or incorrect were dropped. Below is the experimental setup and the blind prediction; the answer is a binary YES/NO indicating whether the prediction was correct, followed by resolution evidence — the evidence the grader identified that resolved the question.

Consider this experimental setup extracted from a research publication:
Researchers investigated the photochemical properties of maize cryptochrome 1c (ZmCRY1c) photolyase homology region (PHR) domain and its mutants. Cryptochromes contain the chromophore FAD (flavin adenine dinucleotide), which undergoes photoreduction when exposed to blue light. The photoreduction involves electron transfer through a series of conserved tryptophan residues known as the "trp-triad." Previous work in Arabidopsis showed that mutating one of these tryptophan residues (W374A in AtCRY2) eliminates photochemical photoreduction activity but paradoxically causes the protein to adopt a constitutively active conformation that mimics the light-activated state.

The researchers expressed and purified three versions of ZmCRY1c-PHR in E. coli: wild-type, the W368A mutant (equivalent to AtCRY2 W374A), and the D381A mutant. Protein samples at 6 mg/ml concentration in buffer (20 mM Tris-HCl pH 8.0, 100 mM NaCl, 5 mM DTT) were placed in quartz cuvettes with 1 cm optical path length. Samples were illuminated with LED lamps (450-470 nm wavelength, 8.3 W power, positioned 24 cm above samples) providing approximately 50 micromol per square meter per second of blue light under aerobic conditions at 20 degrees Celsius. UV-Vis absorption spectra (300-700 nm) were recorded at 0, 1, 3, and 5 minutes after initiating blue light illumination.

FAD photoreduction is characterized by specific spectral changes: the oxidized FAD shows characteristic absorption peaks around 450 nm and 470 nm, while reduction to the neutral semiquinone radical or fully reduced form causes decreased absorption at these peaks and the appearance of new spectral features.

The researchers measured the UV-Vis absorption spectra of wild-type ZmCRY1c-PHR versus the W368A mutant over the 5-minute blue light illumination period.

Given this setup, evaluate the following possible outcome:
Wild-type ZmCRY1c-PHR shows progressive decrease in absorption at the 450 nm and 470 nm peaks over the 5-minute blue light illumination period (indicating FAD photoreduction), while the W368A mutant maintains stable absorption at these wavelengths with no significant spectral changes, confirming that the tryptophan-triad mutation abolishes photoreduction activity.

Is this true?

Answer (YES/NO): YES